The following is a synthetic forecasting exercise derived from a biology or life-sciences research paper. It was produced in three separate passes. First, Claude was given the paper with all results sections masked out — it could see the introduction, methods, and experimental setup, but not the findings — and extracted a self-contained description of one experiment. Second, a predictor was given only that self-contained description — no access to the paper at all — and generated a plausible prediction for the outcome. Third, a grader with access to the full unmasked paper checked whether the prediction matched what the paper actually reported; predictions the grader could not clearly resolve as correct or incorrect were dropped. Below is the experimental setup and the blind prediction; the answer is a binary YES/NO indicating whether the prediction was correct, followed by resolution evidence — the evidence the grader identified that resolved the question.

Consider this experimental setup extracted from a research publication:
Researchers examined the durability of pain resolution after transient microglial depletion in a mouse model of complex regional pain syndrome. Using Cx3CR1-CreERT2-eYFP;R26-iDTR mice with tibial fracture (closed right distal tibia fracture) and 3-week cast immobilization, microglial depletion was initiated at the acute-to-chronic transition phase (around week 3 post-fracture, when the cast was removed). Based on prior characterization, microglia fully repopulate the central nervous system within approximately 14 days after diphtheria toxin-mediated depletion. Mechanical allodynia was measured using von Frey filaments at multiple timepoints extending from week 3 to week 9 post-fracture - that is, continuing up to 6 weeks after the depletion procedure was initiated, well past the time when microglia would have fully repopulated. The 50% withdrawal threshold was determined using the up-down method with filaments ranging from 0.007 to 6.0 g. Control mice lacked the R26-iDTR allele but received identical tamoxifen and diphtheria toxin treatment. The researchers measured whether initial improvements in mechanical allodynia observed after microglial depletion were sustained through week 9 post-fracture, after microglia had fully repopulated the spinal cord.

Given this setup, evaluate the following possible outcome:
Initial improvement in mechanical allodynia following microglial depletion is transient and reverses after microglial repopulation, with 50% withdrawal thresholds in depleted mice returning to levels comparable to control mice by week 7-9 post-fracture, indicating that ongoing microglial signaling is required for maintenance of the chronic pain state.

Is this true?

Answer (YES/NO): NO